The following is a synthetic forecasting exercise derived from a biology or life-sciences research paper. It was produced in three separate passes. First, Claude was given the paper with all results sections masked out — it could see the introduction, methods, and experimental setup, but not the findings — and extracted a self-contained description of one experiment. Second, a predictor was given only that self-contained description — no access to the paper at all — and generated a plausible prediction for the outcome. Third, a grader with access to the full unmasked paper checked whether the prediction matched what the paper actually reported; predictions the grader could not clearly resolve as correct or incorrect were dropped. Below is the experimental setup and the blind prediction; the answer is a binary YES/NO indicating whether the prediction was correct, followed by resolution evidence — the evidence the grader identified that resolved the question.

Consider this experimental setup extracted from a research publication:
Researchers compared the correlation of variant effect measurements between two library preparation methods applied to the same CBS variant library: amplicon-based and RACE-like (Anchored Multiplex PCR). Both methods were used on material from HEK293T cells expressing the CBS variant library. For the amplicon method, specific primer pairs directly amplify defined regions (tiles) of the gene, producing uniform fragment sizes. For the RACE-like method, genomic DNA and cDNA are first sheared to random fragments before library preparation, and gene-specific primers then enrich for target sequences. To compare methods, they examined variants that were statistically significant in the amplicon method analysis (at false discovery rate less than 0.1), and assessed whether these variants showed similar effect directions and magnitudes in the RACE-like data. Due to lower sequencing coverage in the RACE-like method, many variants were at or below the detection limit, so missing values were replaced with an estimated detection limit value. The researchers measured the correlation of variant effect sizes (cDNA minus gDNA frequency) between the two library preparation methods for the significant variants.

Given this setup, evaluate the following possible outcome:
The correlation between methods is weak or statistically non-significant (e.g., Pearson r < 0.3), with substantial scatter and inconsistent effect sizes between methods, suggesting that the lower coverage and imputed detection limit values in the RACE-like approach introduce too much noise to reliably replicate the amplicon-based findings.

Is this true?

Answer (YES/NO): NO